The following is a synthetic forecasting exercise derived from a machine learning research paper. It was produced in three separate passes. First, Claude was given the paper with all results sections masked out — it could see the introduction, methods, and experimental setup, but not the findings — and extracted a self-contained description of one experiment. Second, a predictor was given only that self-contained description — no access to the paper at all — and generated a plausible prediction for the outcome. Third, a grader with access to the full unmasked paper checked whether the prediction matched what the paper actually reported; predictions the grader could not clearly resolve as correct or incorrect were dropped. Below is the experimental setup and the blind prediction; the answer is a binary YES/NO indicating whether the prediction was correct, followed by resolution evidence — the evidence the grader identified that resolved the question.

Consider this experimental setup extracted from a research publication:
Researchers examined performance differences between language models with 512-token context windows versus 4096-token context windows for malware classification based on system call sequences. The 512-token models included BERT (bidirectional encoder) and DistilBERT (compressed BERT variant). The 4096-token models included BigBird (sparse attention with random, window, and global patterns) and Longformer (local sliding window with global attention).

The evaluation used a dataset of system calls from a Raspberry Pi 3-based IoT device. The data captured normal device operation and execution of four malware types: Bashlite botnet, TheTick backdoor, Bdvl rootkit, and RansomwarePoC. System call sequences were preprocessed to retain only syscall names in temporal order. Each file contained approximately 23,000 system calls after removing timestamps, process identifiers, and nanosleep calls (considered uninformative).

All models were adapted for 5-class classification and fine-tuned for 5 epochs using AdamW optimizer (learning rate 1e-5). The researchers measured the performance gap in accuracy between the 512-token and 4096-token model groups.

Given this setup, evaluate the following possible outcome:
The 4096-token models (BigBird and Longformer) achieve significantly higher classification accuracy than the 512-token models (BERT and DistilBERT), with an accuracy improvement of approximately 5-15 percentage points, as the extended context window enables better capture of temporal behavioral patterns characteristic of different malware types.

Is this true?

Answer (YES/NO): NO